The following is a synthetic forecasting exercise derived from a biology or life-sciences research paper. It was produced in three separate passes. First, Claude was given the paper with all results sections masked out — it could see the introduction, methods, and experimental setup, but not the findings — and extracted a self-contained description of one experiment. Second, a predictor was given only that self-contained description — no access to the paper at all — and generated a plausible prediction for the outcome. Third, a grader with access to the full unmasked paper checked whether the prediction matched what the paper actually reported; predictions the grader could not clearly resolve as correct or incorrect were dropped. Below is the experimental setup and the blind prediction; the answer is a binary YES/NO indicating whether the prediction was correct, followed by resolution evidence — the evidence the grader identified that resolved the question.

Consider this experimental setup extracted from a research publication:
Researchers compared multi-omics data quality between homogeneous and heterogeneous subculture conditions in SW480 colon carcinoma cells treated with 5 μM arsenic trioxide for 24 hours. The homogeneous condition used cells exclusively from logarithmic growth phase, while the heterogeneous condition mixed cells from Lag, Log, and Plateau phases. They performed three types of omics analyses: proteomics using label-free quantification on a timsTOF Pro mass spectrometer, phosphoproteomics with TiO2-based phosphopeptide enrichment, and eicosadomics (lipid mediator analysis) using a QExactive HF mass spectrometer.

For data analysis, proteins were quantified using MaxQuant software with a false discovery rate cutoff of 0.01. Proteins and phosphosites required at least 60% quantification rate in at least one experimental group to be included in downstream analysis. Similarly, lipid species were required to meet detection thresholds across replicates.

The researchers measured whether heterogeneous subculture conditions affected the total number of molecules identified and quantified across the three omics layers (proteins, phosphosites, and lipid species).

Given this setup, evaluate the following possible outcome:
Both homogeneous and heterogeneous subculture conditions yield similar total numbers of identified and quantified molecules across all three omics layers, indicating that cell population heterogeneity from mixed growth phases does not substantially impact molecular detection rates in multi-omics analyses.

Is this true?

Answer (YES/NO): YES